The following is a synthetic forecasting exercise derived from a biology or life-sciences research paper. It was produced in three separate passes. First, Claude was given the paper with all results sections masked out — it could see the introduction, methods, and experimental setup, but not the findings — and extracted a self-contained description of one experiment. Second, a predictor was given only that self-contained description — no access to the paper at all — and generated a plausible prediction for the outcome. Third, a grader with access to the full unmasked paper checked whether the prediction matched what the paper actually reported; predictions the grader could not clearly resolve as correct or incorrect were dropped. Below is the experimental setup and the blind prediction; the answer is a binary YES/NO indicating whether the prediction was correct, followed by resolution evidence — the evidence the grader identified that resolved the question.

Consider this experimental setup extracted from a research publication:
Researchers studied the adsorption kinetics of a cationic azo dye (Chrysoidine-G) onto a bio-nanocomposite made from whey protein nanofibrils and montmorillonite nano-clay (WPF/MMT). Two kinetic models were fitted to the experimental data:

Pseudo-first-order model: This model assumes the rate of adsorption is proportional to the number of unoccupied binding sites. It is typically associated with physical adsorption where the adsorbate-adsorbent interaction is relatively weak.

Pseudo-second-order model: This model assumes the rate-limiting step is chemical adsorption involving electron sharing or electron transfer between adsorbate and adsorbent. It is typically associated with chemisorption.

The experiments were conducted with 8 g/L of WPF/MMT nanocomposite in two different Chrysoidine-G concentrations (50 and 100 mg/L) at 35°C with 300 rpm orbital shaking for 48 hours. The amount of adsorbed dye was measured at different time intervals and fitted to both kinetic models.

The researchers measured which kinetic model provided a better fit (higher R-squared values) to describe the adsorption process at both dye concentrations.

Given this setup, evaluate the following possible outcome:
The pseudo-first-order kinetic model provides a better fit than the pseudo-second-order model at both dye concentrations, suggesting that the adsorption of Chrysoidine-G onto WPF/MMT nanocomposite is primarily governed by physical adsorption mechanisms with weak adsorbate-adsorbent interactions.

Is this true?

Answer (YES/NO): NO